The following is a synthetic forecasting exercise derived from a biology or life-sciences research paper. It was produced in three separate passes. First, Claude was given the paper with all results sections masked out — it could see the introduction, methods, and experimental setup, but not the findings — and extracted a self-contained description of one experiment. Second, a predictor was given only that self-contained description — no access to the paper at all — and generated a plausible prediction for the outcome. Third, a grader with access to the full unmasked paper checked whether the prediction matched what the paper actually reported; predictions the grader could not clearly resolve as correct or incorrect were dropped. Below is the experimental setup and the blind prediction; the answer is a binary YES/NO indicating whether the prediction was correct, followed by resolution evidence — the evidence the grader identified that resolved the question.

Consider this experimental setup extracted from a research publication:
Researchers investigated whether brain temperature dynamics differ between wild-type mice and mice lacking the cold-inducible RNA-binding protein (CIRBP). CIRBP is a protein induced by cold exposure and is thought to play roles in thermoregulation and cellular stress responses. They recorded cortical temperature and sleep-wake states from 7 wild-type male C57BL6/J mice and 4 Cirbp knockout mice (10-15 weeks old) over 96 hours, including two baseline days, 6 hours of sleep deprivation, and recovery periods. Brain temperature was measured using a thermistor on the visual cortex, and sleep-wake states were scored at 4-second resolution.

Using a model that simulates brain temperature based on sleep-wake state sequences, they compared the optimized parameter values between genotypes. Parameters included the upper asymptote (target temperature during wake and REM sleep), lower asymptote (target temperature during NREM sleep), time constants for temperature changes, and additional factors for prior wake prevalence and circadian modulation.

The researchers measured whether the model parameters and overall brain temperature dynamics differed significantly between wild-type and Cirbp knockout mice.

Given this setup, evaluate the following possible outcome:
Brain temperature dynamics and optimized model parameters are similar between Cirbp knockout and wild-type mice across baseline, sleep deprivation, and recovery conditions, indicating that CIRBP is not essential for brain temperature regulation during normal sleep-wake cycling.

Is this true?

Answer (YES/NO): YES